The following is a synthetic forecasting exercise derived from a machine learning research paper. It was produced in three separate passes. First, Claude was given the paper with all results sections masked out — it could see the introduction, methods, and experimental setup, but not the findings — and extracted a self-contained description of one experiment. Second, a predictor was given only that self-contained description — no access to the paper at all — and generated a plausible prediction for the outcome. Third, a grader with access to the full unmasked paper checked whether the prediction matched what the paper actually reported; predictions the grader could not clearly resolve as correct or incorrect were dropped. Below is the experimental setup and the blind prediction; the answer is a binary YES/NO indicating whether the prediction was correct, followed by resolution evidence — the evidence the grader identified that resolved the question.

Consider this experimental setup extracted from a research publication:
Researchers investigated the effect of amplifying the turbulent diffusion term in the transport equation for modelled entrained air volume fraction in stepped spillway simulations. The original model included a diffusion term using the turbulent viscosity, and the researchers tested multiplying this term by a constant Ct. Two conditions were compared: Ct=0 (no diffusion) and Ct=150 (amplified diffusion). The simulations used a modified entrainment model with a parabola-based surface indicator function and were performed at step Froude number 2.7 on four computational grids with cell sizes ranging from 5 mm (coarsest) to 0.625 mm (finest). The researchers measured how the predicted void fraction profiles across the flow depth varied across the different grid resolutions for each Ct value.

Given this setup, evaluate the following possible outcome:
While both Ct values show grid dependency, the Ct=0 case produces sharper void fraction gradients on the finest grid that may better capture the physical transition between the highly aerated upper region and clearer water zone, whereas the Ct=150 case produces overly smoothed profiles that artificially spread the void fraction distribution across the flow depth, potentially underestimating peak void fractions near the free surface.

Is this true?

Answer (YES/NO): NO